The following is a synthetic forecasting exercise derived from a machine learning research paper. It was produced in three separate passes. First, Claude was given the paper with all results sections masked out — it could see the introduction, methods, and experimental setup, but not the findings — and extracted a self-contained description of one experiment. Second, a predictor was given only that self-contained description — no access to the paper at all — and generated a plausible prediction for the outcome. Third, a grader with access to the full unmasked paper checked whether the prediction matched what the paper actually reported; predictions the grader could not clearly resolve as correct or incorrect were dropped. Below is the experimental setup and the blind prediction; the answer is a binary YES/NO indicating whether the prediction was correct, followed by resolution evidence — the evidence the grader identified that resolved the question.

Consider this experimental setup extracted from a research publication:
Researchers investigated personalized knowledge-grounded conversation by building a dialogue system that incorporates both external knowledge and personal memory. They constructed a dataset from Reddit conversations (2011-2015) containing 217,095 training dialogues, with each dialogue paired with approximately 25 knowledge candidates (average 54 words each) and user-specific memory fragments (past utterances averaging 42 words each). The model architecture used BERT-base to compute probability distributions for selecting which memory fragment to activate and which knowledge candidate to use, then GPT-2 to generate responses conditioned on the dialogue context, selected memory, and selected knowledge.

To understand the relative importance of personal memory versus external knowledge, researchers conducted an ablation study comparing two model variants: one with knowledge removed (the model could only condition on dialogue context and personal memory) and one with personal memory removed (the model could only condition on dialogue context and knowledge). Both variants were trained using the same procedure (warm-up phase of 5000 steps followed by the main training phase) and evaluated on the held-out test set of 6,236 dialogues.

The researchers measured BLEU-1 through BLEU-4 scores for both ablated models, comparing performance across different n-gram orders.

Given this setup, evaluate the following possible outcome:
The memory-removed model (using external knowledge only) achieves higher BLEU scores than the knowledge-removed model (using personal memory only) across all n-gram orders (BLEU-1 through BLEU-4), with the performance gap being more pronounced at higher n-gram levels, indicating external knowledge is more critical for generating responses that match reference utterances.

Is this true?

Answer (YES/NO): NO